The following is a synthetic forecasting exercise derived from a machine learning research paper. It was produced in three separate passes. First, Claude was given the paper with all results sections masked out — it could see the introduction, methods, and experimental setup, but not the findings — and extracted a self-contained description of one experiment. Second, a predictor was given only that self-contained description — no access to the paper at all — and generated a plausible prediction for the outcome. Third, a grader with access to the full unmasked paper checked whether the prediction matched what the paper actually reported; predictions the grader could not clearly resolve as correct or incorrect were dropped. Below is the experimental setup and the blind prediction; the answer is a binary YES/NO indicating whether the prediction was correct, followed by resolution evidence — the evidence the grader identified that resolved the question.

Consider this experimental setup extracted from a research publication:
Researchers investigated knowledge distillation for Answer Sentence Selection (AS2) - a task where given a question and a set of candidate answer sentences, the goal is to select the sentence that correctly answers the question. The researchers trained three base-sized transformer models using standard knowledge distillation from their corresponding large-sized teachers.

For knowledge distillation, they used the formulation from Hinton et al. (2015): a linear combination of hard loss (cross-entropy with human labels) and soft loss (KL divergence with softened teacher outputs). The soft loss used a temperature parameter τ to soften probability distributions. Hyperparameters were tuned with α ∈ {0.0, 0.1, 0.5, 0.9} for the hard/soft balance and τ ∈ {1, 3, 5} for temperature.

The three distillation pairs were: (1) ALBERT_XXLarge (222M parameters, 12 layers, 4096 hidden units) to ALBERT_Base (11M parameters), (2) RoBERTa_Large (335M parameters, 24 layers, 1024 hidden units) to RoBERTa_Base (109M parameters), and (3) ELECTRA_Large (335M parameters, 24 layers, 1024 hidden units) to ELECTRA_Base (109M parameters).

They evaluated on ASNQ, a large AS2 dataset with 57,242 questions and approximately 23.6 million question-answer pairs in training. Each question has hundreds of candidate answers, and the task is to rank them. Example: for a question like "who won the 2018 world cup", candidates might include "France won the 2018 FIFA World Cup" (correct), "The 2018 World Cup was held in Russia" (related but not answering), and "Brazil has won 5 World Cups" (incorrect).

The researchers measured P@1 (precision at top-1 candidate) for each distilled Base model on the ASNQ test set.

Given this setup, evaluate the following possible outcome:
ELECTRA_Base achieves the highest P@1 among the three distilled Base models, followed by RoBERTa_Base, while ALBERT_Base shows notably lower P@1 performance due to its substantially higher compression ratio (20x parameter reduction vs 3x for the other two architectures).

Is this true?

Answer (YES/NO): YES